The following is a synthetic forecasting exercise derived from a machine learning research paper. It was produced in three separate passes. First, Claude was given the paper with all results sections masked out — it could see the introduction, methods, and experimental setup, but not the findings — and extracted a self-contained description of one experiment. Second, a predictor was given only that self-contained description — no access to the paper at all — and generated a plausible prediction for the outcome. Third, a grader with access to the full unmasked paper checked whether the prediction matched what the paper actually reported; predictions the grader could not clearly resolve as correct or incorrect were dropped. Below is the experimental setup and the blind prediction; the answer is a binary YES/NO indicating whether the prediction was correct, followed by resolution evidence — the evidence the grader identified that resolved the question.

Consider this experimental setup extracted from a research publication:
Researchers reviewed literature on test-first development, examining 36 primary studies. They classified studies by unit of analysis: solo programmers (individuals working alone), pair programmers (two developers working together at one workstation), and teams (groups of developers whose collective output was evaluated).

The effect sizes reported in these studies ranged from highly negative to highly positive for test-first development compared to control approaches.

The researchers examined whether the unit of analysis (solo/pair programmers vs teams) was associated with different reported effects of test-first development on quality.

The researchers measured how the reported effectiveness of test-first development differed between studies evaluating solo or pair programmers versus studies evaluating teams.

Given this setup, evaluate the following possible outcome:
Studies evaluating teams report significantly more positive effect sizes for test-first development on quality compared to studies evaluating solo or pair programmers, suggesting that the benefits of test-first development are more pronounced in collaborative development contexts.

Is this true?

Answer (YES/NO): YES